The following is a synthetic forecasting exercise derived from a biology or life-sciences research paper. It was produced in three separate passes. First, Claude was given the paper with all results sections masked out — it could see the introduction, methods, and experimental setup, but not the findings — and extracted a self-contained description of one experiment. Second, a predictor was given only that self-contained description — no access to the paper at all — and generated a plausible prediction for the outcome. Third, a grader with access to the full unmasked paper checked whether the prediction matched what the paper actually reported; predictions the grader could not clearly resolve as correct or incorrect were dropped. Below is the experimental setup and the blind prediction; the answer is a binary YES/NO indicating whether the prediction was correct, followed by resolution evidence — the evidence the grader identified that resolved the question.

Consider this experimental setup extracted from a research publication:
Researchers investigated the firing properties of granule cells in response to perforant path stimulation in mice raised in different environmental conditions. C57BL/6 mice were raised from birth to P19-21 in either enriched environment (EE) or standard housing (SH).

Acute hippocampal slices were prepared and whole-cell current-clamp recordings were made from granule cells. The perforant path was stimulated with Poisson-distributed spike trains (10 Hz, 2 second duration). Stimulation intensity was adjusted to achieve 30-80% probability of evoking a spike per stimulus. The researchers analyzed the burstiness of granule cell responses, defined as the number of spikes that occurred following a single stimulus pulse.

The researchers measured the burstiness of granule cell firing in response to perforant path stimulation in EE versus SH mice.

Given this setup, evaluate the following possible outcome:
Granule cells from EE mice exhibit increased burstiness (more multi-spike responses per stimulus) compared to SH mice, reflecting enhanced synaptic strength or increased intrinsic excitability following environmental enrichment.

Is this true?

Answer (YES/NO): NO